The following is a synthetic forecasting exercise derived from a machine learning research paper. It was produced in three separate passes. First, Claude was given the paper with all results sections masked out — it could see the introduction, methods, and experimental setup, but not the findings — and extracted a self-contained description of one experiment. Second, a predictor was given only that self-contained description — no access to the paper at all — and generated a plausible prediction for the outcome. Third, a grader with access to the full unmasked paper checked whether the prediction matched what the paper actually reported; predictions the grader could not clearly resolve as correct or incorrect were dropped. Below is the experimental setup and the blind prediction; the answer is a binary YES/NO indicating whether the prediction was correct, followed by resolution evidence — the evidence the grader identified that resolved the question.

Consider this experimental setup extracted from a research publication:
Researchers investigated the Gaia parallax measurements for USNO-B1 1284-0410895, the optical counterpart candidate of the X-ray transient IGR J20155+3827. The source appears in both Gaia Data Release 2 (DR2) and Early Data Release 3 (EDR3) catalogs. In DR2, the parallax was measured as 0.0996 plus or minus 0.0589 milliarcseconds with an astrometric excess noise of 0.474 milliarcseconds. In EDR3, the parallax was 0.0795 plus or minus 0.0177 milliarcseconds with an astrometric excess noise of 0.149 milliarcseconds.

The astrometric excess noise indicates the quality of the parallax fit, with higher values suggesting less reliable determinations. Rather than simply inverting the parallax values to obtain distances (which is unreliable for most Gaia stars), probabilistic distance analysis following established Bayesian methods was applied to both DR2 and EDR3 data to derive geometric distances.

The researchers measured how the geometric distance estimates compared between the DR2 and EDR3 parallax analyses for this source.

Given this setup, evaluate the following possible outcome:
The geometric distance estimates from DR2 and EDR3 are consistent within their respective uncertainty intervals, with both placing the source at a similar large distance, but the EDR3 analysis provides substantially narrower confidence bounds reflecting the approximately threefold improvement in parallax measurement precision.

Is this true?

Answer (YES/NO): NO